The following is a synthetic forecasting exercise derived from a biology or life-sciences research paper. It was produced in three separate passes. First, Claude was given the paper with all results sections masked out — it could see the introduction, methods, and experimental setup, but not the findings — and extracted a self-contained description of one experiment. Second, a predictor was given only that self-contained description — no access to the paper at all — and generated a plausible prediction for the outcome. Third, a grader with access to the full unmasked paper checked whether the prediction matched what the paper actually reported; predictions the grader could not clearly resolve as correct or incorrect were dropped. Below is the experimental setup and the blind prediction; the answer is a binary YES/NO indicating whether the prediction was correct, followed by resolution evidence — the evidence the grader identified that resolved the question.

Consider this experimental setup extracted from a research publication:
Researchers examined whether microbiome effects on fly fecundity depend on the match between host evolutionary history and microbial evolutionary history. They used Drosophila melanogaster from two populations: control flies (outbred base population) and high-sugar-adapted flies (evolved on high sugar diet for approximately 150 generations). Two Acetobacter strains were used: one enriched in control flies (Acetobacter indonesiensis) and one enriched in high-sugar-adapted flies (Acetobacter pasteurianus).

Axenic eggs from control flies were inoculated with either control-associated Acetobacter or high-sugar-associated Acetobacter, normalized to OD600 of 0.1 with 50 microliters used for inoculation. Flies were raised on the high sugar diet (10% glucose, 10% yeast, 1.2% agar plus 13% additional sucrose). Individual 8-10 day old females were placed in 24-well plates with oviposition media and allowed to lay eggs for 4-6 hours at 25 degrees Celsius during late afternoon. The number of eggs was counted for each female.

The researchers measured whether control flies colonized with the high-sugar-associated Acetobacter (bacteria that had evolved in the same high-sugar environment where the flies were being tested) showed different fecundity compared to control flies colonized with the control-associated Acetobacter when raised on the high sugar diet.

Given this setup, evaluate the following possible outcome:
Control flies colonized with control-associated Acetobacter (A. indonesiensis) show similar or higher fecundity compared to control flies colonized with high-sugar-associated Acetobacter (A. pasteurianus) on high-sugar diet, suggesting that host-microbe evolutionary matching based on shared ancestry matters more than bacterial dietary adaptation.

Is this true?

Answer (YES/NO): NO